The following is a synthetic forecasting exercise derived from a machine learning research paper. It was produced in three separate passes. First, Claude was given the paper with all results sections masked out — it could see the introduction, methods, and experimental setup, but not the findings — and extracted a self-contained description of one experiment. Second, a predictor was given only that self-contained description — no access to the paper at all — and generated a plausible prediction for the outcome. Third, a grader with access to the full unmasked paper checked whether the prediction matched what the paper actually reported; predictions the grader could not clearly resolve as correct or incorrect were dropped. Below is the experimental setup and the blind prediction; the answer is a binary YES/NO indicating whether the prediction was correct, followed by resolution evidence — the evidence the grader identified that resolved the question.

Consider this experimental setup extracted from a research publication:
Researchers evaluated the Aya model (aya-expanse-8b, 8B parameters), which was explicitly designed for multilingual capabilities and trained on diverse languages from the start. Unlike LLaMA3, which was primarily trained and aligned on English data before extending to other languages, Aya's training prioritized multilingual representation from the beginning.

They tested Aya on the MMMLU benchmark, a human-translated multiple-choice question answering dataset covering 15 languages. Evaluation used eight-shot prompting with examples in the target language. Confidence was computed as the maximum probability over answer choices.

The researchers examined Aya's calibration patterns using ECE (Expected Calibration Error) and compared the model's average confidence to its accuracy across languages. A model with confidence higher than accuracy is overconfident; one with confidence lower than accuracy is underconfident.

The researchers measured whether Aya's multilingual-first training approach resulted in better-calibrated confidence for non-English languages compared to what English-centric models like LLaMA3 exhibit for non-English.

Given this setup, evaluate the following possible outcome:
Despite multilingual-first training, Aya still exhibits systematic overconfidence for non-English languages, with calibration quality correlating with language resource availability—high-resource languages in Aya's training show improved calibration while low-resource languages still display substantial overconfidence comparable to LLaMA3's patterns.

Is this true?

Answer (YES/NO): NO